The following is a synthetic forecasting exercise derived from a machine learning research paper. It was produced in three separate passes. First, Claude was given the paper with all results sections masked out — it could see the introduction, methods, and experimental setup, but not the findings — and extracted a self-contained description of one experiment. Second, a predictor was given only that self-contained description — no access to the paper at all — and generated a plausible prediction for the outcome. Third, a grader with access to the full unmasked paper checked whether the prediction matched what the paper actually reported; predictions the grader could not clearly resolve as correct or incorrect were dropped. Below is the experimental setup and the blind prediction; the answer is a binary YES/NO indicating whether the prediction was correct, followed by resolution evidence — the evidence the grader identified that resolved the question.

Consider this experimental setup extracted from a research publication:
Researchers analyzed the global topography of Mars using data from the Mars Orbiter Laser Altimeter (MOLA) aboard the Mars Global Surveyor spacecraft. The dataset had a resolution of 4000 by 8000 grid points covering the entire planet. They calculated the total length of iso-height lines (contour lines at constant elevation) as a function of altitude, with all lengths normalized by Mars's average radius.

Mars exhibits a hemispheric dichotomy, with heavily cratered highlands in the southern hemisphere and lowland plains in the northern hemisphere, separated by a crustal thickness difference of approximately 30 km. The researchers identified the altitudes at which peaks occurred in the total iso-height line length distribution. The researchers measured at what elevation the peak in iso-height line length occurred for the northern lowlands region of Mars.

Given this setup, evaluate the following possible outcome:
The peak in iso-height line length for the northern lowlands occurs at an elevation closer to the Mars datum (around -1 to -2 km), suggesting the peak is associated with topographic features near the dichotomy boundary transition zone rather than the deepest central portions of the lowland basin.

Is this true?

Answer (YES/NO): NO